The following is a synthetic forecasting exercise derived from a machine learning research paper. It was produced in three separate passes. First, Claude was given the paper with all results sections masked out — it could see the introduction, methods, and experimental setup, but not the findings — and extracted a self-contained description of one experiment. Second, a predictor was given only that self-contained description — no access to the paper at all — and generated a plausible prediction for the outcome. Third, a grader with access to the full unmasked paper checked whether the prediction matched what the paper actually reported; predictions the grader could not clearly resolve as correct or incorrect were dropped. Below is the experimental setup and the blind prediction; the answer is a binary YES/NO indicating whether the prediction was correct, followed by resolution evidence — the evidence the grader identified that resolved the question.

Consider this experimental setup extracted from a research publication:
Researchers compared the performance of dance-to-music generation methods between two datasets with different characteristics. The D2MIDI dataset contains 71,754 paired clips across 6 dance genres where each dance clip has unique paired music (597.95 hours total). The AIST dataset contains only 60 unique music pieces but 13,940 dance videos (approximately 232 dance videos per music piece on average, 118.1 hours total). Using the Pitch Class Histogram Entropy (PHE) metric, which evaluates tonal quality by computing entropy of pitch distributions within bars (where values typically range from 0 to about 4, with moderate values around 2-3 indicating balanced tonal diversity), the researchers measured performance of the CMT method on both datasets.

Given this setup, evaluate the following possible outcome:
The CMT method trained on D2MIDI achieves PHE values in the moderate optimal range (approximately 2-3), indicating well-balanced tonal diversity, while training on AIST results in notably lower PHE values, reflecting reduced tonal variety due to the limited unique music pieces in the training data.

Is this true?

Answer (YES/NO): NO